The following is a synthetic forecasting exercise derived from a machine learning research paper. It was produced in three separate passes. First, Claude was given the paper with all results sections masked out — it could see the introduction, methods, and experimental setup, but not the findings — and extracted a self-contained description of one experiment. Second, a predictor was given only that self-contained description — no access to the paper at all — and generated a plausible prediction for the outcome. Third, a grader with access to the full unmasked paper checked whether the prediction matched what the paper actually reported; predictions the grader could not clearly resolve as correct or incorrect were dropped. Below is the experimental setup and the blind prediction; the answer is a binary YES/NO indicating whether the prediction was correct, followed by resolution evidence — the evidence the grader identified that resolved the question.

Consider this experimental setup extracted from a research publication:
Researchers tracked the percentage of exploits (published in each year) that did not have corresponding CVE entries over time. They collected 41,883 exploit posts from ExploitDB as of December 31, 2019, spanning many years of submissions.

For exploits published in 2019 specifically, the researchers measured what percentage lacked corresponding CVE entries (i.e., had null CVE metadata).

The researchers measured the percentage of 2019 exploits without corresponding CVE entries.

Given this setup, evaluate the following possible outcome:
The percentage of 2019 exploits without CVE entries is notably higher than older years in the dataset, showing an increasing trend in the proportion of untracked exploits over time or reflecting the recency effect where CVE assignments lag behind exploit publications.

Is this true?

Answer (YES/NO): NO